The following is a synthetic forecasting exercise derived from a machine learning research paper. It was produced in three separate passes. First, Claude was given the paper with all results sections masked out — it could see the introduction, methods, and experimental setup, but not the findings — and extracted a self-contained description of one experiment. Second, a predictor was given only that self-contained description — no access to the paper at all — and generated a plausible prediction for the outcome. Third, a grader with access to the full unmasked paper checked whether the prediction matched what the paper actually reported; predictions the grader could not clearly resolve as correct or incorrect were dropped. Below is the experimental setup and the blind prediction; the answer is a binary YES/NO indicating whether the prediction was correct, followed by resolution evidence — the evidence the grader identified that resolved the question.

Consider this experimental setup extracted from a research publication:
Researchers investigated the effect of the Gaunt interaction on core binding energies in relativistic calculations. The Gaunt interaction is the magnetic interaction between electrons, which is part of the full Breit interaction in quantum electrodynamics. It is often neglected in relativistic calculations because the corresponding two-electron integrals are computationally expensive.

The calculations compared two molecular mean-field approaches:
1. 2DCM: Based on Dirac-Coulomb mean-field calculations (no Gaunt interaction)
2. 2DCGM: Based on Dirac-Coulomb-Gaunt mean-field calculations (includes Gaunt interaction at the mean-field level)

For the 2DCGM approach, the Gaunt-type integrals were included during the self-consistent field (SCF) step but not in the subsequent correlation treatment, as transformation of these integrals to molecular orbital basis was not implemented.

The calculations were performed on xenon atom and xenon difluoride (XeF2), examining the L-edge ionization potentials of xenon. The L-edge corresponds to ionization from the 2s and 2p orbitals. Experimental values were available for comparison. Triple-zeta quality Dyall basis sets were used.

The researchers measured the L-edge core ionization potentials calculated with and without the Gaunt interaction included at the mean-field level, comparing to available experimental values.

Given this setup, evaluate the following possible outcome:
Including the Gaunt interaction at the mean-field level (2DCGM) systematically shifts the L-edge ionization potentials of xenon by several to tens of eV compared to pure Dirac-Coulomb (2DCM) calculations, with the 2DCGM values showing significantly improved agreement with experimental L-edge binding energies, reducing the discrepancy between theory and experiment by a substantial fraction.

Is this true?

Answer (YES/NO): YES